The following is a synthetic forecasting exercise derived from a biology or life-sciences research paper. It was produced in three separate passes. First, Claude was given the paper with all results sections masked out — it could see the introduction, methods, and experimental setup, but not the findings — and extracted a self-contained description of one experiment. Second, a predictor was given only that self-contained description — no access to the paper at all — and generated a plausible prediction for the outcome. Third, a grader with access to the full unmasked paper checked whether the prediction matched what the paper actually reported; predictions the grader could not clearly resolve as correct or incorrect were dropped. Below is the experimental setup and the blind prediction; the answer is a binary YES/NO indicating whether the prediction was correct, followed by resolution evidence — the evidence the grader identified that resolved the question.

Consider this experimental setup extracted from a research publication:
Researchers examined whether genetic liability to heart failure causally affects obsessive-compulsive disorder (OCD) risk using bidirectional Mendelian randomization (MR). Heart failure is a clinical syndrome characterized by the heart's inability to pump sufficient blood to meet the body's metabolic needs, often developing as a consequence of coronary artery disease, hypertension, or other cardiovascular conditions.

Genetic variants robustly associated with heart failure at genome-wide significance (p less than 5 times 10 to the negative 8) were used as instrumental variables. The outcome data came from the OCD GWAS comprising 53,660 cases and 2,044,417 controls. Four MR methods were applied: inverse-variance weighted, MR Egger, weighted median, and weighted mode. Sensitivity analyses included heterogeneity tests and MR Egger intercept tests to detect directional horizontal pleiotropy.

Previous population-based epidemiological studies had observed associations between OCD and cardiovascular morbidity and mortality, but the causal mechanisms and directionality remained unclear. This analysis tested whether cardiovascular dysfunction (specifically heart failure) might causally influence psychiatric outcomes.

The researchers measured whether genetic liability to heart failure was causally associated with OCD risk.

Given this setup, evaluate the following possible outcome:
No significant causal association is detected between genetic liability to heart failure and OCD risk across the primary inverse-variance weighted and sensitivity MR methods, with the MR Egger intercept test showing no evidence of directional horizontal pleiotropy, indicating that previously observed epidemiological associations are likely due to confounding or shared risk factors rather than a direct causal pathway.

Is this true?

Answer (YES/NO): YES